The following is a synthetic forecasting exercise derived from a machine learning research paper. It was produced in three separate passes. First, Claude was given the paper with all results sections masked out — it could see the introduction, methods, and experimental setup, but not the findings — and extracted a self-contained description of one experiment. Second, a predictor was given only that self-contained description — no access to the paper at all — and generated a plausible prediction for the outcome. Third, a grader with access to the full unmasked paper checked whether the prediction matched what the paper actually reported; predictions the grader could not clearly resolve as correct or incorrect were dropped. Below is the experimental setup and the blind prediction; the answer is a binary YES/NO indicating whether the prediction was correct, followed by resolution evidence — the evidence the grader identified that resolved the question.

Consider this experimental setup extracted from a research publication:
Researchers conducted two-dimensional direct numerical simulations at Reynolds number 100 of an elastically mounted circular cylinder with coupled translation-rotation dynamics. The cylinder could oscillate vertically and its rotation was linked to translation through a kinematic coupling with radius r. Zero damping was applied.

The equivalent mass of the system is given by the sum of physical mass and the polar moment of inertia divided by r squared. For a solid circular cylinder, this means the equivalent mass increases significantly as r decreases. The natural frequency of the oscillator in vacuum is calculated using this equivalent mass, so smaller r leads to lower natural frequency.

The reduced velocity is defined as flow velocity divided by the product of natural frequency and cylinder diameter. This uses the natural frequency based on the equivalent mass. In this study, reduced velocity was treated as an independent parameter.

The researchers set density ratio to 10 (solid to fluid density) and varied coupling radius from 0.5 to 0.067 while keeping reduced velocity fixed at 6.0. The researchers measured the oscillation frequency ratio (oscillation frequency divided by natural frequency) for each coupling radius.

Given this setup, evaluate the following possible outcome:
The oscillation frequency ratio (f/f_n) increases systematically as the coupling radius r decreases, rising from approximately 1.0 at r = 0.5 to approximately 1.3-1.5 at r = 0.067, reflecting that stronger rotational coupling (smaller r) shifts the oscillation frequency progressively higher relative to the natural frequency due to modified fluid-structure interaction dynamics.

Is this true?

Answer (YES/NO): NO